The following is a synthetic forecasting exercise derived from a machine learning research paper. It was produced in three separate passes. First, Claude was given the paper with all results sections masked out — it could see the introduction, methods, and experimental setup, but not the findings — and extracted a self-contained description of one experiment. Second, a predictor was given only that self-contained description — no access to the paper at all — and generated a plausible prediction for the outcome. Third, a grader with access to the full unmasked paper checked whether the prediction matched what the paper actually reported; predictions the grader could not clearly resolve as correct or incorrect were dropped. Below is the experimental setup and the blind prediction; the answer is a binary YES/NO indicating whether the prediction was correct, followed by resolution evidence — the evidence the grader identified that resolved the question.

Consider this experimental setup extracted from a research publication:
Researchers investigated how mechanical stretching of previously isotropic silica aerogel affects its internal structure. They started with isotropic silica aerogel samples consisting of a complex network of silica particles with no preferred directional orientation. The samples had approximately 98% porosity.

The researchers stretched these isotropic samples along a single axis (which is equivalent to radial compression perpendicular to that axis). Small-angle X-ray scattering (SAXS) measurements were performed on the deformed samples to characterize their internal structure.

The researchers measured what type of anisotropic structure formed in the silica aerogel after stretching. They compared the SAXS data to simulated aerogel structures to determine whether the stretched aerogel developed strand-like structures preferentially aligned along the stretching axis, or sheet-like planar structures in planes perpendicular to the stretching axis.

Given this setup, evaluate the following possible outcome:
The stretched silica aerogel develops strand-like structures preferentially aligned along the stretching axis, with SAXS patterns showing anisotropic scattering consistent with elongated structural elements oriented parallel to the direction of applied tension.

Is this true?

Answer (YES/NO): NO